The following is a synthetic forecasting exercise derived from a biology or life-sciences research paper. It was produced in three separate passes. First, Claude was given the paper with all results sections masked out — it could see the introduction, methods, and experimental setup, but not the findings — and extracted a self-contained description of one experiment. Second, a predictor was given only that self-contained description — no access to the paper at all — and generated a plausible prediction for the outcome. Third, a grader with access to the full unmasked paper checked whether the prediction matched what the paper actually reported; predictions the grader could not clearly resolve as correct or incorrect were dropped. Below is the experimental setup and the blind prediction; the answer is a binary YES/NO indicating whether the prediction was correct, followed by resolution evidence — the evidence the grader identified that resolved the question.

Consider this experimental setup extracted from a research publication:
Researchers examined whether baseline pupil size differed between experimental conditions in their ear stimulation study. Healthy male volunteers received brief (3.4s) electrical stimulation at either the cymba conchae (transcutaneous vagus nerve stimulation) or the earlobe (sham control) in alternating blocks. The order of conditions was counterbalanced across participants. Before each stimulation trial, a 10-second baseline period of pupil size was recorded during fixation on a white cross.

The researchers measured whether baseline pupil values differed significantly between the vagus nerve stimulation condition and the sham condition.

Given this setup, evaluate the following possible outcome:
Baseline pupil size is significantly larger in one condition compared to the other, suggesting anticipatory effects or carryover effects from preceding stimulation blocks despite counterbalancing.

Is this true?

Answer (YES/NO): NO